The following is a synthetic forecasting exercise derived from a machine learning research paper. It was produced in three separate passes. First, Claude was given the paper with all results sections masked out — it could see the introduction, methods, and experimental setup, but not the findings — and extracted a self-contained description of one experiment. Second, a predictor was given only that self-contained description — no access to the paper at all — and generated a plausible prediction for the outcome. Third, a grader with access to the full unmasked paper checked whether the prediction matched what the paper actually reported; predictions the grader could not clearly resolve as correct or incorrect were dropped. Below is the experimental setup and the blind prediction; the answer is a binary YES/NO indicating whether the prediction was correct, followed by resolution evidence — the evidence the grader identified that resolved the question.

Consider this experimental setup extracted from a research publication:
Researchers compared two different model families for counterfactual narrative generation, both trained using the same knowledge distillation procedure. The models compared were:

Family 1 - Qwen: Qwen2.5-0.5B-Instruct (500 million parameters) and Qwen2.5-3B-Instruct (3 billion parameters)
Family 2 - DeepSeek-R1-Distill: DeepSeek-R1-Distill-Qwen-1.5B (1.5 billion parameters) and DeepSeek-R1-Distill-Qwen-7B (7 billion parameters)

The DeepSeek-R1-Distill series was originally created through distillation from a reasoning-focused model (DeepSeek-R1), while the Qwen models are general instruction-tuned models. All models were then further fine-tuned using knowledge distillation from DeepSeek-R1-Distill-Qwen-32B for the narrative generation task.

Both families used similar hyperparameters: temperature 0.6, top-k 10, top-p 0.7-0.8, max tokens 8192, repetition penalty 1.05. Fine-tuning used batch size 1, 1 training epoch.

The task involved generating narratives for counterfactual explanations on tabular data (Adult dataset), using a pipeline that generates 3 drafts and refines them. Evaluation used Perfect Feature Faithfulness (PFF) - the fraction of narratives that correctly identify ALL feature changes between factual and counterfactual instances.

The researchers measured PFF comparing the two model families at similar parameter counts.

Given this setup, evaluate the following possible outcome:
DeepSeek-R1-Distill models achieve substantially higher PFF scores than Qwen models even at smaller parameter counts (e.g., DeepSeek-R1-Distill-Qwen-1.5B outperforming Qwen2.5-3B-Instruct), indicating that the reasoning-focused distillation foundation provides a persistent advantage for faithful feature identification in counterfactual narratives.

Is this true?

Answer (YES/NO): NO